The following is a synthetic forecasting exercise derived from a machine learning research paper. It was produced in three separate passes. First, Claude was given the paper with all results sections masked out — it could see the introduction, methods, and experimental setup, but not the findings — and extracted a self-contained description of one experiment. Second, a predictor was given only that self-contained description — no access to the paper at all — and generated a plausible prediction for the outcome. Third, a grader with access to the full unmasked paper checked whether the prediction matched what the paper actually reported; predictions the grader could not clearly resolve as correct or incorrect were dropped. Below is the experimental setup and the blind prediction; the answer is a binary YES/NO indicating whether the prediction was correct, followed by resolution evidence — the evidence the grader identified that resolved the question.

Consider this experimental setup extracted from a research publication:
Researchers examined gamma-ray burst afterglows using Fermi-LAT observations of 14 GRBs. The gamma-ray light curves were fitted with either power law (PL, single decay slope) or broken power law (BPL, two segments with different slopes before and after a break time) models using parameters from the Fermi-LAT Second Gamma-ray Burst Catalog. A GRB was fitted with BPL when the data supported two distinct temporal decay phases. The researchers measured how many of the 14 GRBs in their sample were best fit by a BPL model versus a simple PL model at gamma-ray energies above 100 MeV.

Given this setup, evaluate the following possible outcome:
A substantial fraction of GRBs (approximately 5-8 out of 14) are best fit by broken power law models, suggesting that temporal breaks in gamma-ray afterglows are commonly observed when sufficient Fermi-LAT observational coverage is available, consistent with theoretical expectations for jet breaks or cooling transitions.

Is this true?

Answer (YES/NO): YES